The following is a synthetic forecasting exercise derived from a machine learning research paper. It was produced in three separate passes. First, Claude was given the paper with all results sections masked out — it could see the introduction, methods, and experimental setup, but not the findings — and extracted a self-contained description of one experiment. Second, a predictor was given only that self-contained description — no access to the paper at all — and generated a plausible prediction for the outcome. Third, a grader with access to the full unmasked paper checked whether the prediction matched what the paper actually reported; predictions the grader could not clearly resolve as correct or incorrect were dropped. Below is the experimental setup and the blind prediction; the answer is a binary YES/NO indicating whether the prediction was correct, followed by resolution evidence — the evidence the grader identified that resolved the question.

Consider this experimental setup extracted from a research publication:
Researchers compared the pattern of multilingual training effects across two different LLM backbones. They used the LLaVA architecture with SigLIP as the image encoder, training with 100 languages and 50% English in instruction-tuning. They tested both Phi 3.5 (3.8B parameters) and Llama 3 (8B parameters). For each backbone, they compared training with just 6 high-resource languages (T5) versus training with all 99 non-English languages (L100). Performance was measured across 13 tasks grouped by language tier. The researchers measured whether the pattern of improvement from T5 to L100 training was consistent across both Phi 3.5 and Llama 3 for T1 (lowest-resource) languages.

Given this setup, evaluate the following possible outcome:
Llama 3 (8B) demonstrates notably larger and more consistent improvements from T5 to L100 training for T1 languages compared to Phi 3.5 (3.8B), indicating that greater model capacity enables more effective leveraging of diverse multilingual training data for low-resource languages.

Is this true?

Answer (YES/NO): YES